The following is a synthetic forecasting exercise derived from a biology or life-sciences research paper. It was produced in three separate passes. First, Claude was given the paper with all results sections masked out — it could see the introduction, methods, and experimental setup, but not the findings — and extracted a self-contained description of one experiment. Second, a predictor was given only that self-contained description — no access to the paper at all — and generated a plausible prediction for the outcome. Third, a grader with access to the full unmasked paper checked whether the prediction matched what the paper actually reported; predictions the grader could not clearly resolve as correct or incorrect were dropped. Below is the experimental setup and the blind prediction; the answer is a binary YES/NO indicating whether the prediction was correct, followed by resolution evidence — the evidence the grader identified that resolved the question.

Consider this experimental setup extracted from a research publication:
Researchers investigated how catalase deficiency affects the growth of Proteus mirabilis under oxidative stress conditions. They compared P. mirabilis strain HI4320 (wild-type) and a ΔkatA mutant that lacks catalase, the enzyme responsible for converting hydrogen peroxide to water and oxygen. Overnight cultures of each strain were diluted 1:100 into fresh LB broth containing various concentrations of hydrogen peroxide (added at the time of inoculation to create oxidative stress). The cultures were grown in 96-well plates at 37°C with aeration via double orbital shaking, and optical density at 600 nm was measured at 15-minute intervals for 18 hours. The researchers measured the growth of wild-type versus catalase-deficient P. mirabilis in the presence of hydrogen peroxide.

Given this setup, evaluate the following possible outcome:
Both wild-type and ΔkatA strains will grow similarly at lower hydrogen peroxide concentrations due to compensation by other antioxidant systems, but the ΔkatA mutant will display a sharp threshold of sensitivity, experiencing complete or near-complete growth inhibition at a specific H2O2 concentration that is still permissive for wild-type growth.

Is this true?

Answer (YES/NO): YES